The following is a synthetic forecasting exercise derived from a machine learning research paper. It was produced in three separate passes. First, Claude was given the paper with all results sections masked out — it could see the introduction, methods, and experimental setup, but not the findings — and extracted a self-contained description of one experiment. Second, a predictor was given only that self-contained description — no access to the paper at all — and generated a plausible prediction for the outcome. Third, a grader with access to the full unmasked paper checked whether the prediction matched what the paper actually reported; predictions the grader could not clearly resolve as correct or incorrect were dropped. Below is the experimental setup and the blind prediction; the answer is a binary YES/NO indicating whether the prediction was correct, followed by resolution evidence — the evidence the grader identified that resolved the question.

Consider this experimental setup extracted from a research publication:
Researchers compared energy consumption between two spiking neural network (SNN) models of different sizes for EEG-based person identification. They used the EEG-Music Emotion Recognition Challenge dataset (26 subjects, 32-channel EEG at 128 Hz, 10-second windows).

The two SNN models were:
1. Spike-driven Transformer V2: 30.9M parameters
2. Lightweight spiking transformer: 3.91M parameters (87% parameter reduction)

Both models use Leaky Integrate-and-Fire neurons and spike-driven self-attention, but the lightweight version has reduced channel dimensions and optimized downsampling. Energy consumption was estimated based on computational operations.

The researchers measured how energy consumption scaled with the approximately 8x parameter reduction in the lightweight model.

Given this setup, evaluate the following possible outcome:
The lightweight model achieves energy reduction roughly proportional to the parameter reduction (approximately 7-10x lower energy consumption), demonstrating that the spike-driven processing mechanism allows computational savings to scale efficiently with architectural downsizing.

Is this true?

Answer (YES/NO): YES